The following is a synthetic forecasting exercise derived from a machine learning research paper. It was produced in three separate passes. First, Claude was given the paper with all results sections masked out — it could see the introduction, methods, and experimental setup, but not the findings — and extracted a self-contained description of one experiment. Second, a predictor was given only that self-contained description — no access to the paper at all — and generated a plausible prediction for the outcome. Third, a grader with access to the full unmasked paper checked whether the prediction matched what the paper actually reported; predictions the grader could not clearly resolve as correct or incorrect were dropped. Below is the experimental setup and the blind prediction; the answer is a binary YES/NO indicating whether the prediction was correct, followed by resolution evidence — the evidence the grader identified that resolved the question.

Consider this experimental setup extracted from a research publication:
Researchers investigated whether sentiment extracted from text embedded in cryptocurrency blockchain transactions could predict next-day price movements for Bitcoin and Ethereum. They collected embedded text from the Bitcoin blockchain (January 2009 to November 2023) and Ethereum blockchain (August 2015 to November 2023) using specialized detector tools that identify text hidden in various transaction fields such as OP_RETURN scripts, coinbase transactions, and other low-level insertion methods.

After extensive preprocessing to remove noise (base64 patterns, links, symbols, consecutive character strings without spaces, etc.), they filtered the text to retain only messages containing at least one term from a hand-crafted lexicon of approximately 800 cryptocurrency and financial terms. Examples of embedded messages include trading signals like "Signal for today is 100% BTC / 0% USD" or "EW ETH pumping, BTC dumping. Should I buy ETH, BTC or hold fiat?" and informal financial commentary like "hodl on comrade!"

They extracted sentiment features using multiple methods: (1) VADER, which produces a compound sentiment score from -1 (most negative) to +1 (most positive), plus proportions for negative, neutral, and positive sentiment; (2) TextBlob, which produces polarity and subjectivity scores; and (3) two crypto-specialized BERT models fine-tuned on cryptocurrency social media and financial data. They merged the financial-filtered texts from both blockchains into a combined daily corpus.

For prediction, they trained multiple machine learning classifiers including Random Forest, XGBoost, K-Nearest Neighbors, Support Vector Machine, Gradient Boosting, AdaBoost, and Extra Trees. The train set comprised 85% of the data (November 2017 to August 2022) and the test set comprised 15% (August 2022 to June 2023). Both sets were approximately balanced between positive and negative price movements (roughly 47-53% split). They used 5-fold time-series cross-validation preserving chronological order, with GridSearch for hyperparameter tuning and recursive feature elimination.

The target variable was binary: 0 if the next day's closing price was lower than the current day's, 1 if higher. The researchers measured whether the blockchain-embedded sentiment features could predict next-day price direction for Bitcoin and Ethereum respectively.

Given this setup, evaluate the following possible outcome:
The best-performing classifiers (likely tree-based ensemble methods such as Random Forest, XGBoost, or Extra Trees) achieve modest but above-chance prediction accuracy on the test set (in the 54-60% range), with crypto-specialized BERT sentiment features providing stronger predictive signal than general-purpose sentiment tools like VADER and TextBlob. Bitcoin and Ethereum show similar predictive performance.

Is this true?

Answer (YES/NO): NO